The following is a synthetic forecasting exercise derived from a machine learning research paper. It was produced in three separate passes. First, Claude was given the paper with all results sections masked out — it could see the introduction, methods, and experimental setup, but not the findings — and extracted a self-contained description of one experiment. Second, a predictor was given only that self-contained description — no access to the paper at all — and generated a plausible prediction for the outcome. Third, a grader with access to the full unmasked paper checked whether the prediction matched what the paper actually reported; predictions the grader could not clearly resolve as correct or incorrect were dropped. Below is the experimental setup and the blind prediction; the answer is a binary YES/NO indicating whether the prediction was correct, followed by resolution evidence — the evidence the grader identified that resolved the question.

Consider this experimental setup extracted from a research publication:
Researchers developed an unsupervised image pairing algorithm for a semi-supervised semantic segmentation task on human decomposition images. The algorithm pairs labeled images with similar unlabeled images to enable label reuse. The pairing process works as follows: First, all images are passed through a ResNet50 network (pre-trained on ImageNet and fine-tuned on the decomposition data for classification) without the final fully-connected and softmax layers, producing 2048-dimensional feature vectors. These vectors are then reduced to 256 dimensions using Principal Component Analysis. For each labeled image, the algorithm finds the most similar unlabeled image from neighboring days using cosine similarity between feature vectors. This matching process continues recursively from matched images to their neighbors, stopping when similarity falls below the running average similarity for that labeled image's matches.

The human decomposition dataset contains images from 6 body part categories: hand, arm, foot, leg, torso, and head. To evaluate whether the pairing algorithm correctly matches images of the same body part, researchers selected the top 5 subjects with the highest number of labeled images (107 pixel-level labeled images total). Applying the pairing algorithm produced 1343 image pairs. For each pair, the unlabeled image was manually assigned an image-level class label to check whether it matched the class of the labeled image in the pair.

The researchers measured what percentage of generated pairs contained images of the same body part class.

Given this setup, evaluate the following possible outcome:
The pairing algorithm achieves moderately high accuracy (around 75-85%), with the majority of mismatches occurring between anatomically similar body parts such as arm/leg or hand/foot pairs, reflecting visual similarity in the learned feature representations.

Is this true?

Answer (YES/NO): NO